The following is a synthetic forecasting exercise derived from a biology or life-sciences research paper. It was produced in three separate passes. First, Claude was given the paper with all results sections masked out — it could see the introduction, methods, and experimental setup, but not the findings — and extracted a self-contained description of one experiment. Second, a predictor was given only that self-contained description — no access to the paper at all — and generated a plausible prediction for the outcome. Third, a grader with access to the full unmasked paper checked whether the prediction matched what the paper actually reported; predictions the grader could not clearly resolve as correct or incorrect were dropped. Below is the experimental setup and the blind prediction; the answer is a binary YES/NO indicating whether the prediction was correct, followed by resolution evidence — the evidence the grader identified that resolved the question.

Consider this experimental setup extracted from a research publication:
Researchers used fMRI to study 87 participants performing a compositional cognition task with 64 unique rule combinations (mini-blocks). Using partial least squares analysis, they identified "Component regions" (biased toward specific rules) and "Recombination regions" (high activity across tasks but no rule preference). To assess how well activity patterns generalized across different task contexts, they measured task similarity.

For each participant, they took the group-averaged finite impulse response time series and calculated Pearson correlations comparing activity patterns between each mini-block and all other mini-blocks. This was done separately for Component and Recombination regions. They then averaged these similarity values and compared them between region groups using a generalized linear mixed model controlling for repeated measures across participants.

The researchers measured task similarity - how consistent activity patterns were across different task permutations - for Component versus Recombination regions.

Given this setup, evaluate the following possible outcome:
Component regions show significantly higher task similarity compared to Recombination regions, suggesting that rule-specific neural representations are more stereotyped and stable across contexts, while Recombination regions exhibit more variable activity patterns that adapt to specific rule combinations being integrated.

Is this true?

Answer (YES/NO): NO